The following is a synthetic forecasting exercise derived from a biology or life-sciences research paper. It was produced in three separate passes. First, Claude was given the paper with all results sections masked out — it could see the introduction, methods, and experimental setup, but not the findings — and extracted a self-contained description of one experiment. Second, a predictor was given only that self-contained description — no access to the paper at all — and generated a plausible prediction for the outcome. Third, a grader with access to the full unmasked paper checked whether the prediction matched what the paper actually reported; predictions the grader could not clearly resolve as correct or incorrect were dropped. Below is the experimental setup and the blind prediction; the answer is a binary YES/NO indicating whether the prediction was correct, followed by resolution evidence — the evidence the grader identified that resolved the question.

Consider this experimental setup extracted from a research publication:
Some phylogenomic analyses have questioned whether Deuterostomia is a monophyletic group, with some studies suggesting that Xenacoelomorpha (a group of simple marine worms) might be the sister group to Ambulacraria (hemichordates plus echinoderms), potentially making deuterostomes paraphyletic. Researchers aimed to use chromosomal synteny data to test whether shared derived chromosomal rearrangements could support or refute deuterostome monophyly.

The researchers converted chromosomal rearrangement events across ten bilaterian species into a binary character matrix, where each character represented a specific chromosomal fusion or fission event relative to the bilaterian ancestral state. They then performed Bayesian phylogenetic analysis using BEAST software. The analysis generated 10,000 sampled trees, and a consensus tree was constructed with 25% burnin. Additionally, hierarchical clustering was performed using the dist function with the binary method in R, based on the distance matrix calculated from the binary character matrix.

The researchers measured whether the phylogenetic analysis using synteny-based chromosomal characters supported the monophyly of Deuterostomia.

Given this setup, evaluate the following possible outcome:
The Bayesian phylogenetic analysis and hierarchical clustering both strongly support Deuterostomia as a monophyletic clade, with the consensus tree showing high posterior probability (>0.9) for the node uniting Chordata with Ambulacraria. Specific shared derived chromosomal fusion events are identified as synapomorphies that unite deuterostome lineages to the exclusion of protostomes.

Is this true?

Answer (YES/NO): NO